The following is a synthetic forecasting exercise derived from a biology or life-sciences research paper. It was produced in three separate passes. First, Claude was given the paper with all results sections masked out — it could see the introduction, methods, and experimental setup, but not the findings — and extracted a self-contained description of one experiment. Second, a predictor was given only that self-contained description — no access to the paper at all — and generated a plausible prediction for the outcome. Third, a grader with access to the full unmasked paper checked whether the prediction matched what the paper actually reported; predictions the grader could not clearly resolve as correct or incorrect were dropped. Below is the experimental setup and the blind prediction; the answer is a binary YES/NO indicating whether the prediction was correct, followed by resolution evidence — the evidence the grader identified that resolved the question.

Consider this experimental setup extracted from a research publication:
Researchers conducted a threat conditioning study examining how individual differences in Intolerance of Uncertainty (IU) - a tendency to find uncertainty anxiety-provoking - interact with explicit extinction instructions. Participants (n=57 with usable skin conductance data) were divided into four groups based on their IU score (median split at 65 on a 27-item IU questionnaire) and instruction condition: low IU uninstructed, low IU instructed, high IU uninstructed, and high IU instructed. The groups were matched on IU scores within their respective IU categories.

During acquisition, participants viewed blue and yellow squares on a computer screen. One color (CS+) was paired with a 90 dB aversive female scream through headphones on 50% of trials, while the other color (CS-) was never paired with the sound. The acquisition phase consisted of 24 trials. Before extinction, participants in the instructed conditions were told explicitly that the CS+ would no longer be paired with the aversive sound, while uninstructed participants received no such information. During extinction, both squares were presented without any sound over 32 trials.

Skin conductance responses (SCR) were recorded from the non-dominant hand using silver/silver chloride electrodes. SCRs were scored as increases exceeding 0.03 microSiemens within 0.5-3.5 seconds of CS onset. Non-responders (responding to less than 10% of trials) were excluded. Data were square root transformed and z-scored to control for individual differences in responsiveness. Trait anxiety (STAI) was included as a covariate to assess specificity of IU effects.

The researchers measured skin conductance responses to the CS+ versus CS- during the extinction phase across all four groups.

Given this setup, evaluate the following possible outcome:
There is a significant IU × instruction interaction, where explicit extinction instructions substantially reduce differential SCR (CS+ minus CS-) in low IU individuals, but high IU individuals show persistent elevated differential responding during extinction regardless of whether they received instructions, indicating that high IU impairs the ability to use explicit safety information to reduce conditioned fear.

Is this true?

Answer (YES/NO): NO